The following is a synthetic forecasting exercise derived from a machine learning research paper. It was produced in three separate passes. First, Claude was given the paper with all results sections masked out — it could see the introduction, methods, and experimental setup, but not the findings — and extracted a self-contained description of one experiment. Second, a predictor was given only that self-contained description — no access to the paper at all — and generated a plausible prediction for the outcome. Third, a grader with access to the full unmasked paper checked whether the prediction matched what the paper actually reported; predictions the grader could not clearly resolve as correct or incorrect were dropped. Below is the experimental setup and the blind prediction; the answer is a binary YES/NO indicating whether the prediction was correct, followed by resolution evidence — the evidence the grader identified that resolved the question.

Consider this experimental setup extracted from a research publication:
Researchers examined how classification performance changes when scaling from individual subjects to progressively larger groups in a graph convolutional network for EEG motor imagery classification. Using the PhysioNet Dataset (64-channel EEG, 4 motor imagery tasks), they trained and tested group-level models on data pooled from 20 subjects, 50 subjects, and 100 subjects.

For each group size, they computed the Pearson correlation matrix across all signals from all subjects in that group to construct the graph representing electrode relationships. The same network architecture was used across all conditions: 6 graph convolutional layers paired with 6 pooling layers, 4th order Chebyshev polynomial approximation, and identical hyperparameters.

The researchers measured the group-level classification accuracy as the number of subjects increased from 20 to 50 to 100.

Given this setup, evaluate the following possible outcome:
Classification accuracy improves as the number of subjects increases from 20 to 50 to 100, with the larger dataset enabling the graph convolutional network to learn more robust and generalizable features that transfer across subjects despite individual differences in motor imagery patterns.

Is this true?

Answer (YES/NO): NO